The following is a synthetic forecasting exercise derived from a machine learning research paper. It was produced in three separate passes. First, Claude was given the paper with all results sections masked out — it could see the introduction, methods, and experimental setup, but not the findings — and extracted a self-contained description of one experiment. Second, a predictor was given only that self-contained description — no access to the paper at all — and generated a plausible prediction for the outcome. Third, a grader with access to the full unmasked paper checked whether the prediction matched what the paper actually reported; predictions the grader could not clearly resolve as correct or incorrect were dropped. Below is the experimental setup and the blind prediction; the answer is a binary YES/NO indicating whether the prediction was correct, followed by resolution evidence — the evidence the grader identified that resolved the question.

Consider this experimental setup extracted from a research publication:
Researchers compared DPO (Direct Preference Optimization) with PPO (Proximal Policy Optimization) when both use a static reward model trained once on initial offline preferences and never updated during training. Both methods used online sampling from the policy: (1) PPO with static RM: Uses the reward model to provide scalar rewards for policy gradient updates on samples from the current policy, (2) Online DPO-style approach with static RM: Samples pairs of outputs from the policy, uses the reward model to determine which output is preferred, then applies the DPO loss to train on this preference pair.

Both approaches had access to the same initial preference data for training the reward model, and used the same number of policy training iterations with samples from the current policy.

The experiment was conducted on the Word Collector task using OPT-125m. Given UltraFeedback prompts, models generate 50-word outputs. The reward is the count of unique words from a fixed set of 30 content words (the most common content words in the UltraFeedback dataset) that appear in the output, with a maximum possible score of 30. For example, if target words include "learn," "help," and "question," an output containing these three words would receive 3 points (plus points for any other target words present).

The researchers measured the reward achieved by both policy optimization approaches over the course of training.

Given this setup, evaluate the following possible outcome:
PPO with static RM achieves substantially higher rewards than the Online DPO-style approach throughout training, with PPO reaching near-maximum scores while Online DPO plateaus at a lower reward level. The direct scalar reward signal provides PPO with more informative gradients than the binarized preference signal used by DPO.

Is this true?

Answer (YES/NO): NO